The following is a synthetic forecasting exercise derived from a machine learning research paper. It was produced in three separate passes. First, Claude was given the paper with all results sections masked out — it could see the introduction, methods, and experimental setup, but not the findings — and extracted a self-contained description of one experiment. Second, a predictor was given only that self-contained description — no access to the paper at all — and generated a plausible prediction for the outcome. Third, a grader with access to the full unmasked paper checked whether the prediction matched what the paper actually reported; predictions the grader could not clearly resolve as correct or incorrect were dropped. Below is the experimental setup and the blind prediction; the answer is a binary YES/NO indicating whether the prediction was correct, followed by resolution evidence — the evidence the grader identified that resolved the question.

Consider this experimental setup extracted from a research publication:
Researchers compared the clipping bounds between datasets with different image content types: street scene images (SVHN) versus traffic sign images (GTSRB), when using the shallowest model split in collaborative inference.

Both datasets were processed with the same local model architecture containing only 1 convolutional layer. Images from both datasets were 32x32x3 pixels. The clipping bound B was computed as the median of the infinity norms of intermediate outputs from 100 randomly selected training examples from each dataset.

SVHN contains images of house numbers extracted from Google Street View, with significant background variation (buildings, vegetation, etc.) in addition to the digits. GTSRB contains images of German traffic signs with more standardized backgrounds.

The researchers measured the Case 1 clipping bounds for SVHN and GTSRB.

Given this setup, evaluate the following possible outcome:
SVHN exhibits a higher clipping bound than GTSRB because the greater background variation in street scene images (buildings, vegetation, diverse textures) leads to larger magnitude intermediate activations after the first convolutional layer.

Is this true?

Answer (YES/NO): YES